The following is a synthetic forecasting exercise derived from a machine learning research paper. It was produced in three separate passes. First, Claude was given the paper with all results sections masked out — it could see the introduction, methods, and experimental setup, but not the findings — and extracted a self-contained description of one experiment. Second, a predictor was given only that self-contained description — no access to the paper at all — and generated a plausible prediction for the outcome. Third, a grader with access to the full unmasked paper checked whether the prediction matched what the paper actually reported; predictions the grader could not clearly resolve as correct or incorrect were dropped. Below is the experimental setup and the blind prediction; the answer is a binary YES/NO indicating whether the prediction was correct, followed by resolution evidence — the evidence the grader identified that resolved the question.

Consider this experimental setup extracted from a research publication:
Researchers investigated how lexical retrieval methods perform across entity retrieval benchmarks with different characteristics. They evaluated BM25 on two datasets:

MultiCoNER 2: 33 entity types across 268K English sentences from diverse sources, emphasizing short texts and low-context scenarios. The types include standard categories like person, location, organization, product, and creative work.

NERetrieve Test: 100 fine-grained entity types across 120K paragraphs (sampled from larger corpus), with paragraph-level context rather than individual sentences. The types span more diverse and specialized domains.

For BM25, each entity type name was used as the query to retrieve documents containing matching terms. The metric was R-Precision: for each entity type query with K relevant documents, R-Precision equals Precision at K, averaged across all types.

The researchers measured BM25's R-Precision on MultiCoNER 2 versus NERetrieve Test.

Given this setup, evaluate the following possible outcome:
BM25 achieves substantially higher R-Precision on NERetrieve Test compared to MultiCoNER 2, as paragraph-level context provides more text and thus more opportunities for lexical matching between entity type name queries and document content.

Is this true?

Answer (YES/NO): YES